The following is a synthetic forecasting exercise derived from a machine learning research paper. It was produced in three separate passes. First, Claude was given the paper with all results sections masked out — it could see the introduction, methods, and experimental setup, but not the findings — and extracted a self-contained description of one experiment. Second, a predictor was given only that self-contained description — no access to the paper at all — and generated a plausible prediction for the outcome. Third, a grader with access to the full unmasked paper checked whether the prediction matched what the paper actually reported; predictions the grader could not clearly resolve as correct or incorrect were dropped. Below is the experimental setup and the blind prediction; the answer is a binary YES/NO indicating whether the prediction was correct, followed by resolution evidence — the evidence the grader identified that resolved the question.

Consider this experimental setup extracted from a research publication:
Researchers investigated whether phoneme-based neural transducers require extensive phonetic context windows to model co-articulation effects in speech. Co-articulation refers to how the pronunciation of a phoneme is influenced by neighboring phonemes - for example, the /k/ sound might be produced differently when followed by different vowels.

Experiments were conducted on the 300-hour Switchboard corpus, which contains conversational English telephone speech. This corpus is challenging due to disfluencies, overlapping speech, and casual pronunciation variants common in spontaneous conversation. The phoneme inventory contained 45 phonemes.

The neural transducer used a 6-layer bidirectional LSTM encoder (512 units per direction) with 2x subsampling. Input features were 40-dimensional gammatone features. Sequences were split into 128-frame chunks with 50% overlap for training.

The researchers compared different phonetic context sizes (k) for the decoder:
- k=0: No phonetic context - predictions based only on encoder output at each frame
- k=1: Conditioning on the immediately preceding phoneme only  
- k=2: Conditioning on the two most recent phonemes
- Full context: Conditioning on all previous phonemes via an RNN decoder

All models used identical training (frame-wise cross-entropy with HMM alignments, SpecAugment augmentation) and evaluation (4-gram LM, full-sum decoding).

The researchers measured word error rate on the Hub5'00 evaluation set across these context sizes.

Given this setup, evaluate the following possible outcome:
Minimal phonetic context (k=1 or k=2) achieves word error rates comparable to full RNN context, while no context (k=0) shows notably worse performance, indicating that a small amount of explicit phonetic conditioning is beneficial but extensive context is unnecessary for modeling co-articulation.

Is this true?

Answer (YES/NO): NO